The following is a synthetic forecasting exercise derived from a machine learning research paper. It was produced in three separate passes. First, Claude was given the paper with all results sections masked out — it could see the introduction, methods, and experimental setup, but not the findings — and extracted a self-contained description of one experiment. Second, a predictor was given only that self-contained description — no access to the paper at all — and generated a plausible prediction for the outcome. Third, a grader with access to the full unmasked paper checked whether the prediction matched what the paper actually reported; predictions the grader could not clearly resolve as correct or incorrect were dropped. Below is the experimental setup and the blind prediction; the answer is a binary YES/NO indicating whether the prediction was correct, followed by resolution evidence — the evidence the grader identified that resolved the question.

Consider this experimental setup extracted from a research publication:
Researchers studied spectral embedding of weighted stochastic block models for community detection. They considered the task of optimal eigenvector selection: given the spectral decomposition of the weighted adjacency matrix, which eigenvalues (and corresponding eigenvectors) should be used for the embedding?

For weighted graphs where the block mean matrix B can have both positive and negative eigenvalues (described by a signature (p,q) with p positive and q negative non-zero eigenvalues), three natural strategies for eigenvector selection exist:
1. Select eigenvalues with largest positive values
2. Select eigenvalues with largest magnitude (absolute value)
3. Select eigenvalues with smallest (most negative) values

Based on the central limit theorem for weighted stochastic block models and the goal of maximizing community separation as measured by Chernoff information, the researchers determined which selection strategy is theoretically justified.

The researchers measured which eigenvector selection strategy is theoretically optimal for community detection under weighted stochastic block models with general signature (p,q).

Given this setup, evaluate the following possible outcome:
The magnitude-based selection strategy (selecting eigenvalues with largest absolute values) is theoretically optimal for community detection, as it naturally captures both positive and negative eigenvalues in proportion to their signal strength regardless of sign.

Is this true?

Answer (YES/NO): YES